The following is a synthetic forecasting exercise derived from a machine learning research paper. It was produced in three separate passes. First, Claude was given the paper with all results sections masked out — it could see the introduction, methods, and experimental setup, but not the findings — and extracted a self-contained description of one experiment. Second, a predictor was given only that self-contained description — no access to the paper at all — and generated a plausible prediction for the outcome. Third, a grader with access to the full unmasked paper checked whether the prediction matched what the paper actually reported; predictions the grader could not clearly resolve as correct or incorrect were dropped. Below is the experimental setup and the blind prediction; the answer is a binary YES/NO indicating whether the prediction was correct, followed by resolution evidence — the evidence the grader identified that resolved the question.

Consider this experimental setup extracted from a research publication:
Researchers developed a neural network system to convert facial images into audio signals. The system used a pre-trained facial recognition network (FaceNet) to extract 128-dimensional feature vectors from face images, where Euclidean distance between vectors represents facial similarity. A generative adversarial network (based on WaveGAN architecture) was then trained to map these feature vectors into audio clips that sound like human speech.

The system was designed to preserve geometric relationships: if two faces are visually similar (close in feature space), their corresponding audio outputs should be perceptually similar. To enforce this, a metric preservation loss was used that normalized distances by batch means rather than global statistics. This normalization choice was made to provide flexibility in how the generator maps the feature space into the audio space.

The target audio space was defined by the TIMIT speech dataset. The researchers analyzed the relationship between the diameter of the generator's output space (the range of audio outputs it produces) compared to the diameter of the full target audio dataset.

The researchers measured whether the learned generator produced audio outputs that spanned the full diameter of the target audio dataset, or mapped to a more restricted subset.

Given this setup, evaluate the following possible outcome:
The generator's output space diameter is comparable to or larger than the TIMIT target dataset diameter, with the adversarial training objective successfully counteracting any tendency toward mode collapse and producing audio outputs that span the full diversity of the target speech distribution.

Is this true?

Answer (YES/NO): NO